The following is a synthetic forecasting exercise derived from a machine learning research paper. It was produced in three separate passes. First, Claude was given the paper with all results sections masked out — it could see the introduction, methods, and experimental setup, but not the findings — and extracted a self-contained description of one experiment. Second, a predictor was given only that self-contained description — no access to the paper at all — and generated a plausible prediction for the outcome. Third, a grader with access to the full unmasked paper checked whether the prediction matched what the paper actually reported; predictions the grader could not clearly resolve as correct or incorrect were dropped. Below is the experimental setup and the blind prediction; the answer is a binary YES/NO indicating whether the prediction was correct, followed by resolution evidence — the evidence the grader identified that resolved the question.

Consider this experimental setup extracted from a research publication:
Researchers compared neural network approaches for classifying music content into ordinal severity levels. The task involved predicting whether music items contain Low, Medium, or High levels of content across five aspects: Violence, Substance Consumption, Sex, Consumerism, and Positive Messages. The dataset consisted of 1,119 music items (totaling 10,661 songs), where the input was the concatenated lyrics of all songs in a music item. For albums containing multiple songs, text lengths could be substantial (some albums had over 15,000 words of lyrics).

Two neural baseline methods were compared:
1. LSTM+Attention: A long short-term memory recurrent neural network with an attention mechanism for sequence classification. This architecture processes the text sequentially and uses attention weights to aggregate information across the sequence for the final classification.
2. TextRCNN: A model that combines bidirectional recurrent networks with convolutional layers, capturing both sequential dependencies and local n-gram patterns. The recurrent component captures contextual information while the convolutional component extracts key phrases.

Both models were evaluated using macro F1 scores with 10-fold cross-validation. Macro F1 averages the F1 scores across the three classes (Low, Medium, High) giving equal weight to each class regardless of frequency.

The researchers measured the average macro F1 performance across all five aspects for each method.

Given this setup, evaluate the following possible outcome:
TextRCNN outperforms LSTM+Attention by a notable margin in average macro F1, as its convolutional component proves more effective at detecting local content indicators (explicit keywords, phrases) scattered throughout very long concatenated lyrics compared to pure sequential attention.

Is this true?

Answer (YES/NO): YES